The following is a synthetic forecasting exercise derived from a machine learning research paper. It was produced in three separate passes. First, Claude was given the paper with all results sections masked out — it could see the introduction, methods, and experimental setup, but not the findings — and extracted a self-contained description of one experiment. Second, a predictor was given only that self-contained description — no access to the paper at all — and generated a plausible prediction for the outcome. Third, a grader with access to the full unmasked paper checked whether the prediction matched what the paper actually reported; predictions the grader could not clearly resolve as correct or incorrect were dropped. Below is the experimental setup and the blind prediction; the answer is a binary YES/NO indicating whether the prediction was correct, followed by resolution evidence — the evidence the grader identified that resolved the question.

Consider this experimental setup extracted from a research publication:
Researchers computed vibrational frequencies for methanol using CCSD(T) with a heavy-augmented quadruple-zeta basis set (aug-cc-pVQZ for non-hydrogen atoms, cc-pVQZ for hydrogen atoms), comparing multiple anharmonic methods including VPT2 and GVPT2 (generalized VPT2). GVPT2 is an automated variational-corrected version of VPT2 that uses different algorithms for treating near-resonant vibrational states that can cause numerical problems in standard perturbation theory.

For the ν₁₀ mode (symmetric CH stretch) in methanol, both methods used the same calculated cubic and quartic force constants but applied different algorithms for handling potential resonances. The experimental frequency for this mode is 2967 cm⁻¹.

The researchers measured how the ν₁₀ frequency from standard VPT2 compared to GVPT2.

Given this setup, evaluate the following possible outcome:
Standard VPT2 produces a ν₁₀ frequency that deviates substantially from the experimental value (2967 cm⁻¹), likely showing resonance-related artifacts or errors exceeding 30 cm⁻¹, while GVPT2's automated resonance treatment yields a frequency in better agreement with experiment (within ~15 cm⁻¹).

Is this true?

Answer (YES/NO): NO